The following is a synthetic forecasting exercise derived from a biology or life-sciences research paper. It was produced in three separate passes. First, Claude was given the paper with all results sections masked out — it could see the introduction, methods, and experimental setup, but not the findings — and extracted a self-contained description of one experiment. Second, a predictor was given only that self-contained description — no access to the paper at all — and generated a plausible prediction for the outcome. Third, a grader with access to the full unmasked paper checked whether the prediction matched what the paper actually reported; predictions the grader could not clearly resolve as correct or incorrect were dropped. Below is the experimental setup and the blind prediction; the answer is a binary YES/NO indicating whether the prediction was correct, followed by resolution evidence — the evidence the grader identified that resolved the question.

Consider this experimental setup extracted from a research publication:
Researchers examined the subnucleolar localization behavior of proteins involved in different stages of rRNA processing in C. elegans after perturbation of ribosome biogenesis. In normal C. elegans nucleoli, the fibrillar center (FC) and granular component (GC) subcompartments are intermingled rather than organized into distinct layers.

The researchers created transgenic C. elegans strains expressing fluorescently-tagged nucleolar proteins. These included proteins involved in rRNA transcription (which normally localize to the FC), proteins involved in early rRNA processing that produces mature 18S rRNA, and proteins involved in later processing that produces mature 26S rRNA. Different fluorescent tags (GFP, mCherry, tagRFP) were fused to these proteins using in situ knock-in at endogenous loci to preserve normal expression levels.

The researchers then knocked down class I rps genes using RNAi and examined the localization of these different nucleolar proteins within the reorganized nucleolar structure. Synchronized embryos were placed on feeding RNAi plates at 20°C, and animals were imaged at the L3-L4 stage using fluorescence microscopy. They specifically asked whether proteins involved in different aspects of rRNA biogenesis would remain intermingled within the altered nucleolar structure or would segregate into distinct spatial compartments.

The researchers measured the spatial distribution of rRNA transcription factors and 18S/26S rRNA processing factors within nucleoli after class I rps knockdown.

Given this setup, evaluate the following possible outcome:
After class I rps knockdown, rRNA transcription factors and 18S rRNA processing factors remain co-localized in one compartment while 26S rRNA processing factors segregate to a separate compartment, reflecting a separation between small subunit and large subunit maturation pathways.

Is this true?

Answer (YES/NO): YES